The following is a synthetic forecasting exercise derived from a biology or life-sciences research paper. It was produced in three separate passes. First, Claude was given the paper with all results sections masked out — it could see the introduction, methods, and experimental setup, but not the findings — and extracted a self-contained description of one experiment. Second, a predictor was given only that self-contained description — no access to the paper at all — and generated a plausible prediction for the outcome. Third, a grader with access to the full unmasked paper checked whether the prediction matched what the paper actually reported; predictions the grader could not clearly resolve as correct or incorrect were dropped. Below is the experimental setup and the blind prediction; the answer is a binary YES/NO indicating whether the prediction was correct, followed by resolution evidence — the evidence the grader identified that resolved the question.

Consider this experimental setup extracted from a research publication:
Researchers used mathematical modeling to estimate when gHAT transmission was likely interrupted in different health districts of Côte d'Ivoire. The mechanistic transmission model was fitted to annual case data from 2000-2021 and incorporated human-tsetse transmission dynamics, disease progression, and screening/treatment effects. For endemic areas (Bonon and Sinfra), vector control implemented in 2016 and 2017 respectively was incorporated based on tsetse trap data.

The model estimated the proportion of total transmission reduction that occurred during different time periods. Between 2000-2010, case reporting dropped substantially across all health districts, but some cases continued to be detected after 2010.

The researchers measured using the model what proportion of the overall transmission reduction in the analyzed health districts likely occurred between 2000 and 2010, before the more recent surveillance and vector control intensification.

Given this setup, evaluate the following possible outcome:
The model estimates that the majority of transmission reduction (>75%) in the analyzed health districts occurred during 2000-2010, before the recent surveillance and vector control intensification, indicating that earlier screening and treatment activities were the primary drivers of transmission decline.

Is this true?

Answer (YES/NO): NO